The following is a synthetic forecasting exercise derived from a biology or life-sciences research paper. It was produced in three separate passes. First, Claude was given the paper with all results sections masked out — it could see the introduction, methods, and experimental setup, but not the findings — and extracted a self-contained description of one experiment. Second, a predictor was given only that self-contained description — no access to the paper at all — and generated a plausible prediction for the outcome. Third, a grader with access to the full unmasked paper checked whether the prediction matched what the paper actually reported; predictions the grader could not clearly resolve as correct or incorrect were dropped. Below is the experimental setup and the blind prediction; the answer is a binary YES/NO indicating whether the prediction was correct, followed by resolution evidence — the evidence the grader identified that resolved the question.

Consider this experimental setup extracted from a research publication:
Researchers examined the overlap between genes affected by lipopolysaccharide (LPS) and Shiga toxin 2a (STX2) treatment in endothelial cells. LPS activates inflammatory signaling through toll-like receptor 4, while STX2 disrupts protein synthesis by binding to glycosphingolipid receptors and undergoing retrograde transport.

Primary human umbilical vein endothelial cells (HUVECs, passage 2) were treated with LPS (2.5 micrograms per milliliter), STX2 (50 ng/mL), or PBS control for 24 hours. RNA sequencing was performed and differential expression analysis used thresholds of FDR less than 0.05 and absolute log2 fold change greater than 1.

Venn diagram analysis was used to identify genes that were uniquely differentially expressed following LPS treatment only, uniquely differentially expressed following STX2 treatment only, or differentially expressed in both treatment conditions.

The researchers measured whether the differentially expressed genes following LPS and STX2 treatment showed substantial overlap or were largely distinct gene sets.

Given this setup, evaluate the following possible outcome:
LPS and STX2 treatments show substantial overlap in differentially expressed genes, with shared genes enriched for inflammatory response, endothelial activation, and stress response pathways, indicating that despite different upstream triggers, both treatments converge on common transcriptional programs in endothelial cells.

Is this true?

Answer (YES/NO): NO